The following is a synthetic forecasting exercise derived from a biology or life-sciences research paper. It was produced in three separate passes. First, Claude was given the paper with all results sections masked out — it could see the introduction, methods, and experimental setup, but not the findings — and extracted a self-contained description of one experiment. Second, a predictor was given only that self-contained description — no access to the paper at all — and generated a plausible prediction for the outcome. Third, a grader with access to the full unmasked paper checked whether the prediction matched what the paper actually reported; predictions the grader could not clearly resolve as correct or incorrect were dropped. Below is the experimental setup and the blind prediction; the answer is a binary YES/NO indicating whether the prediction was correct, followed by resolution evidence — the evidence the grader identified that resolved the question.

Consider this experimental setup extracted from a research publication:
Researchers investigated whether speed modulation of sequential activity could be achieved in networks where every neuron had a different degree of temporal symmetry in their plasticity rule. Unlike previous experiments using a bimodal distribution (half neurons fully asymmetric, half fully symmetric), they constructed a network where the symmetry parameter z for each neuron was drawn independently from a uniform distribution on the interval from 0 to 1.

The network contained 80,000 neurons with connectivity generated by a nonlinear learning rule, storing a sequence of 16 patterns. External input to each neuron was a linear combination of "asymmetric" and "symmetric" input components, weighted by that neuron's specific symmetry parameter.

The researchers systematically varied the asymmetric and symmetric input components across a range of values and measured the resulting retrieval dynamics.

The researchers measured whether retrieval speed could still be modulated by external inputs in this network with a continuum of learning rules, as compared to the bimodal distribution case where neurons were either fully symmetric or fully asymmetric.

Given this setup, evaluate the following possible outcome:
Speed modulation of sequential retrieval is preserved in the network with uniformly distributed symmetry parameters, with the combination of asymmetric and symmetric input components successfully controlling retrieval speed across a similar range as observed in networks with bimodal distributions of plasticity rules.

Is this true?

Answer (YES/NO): NO